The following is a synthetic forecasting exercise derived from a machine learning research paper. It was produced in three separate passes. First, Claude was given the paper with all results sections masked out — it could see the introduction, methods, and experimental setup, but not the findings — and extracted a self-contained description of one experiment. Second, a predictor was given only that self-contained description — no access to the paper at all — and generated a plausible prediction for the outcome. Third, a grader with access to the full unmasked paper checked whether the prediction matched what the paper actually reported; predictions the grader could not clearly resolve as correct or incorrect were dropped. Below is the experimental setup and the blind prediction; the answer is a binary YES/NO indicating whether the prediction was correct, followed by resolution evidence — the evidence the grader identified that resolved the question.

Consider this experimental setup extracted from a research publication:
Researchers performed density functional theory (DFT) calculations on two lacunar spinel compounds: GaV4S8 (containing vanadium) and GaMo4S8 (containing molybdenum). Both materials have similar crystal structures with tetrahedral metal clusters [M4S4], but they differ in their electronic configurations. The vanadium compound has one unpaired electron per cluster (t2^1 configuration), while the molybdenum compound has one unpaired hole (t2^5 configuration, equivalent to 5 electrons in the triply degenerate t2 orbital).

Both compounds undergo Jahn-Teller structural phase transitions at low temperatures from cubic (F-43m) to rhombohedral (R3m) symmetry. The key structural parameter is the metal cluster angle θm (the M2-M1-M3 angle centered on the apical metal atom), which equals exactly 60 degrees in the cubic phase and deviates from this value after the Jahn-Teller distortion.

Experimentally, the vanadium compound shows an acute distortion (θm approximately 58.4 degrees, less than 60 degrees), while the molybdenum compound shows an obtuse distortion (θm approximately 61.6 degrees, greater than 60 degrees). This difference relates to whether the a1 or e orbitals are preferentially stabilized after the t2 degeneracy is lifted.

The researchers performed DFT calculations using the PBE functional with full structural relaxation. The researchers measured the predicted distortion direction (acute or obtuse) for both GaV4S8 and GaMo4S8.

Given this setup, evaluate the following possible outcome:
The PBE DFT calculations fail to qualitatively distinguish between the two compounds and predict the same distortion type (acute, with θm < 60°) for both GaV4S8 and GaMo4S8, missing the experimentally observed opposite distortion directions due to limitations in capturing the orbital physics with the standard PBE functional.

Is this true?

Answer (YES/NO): NO